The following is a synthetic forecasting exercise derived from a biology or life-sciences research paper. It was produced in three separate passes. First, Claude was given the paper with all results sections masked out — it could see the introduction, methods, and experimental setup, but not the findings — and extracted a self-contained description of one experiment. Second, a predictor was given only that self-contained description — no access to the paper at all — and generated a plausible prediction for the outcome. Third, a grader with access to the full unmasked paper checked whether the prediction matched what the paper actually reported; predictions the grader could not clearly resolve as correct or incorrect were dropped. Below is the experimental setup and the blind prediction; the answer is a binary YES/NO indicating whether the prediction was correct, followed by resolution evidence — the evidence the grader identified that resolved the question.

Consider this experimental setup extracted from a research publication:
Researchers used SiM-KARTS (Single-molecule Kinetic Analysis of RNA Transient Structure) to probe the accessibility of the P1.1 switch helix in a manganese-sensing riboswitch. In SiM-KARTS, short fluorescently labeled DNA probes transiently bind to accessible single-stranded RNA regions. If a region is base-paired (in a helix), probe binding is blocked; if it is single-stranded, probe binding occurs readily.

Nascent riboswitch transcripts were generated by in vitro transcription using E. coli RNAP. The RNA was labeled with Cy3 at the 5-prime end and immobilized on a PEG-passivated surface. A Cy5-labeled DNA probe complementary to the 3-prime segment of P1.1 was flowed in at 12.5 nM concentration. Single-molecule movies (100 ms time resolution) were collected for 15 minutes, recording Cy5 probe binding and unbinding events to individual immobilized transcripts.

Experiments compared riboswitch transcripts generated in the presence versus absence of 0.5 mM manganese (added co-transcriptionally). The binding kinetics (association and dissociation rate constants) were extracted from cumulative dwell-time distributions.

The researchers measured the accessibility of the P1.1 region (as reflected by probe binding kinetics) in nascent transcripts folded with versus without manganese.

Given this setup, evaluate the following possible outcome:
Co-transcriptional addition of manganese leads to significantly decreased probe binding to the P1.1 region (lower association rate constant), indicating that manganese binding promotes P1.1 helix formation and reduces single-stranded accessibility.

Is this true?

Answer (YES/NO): YES